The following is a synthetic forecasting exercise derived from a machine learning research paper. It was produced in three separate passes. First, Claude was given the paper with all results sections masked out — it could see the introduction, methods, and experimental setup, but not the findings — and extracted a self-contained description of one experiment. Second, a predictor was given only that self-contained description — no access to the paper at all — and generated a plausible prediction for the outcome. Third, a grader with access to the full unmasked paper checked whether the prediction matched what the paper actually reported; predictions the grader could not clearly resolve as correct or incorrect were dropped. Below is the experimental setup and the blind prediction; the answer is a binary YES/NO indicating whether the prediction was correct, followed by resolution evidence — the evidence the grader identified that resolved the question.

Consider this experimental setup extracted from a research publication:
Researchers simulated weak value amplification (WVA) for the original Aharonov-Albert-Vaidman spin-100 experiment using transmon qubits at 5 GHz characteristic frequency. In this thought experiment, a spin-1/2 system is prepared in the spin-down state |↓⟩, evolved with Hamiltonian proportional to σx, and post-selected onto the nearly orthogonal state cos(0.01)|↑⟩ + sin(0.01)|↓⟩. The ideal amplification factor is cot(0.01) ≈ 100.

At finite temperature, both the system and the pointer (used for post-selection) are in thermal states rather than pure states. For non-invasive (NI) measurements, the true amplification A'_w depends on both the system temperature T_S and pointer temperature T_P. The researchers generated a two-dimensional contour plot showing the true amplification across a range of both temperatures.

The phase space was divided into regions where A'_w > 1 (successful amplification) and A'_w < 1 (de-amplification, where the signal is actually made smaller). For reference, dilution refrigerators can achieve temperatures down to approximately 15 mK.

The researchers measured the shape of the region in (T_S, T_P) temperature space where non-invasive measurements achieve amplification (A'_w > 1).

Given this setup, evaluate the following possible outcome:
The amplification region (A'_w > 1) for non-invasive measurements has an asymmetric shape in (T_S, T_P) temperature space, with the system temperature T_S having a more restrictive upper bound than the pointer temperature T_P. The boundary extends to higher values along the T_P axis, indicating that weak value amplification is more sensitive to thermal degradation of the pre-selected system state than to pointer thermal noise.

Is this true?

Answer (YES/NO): NO